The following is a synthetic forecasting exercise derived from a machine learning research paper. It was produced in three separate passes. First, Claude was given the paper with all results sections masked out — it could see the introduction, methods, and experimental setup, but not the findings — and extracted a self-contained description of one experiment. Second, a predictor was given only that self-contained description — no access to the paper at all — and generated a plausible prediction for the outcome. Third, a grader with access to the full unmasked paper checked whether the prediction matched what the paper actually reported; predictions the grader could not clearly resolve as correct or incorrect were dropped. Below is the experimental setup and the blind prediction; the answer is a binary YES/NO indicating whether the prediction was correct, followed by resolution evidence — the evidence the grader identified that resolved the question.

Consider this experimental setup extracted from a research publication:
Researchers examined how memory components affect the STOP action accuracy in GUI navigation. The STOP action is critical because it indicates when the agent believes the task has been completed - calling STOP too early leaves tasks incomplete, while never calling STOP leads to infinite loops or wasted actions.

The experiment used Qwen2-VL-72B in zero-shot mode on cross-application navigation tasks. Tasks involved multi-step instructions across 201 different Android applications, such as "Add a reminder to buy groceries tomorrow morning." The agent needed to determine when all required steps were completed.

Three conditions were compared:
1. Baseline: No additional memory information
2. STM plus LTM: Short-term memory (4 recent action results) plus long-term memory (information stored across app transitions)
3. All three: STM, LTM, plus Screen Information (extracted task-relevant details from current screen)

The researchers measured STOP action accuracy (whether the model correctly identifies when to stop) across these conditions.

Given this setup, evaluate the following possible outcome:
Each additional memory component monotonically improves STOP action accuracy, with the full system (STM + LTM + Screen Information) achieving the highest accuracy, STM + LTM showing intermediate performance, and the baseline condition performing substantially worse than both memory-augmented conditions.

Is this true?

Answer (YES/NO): YES